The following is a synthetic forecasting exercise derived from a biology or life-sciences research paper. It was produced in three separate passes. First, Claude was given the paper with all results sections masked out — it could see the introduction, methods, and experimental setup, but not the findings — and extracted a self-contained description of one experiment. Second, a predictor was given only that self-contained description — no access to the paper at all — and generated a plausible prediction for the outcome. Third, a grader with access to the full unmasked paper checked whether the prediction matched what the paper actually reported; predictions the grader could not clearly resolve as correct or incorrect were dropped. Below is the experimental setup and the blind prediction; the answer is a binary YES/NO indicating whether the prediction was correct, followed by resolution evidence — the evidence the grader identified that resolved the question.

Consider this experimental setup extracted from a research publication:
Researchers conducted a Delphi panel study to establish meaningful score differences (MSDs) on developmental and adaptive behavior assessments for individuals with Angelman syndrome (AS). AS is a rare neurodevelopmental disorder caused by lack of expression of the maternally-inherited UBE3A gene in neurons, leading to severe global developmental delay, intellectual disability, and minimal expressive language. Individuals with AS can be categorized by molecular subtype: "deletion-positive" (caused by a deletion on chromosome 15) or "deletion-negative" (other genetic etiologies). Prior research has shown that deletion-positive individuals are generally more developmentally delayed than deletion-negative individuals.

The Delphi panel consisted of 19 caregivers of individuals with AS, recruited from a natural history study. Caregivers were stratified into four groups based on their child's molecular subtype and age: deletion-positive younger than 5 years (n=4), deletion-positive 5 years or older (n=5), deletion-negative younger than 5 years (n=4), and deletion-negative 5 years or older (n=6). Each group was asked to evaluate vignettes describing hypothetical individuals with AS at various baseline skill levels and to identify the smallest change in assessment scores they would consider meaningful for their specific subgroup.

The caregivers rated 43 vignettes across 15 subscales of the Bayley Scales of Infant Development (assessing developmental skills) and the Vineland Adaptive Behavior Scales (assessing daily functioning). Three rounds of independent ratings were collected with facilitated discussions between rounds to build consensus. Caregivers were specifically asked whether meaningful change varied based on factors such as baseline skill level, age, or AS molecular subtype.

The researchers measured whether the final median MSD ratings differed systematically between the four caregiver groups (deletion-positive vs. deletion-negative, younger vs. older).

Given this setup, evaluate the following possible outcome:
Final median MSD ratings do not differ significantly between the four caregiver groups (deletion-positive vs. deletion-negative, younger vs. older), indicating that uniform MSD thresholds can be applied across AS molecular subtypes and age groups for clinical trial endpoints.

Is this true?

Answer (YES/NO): YES